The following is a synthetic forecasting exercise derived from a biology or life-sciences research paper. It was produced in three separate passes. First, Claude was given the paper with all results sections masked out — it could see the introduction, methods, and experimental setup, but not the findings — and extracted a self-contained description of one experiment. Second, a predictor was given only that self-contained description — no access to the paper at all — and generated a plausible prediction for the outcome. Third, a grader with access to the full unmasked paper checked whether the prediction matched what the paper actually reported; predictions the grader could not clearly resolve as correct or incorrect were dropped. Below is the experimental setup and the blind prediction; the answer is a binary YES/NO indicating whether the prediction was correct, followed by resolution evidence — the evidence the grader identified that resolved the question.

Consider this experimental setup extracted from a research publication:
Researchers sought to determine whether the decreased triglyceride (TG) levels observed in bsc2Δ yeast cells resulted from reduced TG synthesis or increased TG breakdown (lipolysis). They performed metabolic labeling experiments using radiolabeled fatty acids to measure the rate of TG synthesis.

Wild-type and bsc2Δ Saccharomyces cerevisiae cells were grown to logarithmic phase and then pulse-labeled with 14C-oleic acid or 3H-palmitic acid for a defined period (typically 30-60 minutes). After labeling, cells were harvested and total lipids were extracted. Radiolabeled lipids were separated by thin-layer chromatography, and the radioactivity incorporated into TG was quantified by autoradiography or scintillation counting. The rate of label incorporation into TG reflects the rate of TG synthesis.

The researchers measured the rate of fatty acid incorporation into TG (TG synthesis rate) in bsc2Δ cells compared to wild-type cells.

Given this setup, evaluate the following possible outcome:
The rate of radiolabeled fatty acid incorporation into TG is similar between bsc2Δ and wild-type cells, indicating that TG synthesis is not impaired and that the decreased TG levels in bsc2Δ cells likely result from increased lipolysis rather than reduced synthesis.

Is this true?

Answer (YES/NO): YES